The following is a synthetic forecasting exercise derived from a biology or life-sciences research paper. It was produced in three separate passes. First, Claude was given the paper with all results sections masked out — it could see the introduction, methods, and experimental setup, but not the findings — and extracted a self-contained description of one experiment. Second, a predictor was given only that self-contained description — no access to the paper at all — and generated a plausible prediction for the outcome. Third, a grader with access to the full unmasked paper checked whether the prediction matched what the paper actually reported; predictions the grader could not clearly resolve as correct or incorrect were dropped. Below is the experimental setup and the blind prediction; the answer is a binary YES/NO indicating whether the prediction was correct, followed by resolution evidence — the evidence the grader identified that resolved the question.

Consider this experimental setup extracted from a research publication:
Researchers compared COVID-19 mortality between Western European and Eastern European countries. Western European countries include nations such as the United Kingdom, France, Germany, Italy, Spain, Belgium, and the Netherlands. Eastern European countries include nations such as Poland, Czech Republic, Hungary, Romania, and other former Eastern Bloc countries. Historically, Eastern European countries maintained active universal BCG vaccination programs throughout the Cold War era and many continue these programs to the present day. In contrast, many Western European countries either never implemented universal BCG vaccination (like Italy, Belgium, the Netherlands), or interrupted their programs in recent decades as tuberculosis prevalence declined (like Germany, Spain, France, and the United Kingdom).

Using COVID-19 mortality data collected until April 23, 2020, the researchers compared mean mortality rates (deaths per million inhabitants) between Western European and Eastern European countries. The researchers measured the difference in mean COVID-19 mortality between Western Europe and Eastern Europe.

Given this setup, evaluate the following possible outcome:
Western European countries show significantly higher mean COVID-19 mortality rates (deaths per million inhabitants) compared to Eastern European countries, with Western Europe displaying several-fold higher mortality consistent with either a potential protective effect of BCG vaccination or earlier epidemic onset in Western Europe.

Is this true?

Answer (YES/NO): YES